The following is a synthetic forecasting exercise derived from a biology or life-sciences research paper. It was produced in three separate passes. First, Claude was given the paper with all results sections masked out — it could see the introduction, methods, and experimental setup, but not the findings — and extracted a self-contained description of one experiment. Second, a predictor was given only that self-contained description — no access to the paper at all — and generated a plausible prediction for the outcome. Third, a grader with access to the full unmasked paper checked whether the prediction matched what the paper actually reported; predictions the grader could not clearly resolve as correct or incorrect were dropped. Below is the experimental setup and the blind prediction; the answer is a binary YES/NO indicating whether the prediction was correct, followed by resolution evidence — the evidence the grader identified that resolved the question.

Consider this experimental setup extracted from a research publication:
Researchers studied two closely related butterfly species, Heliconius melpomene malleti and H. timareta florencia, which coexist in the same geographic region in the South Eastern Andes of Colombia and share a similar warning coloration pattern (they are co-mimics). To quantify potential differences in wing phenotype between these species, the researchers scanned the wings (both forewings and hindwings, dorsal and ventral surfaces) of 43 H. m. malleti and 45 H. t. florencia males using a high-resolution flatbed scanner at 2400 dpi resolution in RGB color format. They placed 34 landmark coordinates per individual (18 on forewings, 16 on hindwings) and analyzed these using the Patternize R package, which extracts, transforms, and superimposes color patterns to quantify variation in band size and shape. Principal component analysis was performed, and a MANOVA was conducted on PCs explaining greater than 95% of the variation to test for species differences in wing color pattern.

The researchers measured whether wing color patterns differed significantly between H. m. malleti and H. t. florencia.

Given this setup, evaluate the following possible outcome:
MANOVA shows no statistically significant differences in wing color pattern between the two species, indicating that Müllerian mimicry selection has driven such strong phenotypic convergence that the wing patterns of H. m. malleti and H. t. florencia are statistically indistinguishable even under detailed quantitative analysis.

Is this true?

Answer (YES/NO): YES